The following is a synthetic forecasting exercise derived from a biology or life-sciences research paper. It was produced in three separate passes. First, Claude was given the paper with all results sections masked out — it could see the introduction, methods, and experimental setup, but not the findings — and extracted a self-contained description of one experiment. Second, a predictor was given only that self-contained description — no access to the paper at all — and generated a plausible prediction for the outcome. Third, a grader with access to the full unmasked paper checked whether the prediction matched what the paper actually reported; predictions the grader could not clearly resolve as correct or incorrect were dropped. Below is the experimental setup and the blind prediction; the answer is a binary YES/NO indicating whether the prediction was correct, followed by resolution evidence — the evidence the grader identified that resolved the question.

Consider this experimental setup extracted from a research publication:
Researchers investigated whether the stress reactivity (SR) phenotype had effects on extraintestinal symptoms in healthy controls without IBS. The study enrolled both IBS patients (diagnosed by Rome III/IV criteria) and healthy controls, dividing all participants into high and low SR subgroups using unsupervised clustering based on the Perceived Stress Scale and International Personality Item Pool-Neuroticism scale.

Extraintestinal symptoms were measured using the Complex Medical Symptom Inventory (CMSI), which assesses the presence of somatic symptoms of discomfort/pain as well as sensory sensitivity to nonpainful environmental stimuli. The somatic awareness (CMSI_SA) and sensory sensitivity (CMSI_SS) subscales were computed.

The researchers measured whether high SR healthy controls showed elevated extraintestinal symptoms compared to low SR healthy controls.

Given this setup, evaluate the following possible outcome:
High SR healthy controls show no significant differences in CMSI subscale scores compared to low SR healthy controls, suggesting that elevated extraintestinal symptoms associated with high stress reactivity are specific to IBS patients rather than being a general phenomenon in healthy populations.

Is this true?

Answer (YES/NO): NO